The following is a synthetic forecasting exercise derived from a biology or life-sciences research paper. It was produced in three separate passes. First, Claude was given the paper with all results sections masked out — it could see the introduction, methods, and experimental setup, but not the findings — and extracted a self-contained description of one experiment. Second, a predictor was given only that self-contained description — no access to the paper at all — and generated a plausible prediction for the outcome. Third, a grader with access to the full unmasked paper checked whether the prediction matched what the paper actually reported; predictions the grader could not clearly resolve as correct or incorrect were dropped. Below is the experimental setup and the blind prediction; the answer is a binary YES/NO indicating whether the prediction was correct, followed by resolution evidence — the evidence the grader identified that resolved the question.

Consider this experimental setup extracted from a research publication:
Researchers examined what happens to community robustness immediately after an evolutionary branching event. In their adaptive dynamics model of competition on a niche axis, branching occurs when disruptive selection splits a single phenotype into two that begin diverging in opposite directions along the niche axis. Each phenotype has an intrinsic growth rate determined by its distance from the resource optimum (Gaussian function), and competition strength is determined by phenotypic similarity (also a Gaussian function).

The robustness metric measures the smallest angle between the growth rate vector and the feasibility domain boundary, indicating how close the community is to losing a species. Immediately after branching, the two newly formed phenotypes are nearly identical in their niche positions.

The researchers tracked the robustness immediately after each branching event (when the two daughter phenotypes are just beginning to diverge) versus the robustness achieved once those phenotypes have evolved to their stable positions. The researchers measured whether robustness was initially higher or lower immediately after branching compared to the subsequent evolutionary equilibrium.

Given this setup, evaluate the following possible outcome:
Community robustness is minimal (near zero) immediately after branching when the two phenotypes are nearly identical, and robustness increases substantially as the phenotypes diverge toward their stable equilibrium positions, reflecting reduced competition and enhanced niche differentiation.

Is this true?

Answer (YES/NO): NO